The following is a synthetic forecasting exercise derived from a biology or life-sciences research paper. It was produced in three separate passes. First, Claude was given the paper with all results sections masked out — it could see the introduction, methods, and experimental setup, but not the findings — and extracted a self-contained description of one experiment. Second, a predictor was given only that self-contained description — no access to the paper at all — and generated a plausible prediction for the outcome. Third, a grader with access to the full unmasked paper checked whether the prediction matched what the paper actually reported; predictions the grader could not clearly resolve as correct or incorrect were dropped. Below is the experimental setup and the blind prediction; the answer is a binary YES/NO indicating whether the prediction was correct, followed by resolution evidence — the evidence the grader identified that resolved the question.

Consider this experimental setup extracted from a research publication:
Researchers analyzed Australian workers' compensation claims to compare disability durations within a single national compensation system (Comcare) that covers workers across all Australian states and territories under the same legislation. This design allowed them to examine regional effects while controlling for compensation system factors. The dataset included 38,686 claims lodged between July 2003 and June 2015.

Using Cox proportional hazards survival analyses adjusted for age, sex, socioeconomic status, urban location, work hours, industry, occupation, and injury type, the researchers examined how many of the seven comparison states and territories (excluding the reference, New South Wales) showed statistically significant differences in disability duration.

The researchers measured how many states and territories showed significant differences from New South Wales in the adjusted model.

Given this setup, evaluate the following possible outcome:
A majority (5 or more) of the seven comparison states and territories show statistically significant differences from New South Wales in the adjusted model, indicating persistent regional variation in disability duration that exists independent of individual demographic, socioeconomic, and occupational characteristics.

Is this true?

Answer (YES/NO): NO